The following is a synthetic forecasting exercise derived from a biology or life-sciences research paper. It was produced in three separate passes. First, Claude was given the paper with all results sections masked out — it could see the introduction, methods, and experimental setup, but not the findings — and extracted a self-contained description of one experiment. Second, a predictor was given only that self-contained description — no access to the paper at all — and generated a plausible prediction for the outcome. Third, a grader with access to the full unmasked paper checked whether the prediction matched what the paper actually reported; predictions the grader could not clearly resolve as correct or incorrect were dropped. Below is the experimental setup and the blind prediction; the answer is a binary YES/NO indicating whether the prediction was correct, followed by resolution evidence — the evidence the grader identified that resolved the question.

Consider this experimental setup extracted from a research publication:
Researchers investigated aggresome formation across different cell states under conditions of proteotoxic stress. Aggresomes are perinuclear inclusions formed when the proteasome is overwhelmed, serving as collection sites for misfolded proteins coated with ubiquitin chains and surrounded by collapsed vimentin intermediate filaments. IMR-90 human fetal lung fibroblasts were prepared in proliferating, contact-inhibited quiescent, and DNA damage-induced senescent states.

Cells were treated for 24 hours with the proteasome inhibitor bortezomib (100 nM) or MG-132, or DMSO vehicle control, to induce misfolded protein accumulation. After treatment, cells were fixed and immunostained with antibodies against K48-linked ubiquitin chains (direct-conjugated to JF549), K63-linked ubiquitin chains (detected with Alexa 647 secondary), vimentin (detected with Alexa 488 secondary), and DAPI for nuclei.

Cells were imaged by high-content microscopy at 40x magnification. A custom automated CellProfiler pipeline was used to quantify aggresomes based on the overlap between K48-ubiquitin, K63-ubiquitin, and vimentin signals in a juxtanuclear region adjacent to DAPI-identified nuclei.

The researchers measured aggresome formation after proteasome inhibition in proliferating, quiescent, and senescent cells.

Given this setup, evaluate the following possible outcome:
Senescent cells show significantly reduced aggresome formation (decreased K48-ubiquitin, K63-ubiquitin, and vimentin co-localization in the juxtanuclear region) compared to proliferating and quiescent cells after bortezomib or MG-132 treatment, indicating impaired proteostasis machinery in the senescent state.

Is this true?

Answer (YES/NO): YES